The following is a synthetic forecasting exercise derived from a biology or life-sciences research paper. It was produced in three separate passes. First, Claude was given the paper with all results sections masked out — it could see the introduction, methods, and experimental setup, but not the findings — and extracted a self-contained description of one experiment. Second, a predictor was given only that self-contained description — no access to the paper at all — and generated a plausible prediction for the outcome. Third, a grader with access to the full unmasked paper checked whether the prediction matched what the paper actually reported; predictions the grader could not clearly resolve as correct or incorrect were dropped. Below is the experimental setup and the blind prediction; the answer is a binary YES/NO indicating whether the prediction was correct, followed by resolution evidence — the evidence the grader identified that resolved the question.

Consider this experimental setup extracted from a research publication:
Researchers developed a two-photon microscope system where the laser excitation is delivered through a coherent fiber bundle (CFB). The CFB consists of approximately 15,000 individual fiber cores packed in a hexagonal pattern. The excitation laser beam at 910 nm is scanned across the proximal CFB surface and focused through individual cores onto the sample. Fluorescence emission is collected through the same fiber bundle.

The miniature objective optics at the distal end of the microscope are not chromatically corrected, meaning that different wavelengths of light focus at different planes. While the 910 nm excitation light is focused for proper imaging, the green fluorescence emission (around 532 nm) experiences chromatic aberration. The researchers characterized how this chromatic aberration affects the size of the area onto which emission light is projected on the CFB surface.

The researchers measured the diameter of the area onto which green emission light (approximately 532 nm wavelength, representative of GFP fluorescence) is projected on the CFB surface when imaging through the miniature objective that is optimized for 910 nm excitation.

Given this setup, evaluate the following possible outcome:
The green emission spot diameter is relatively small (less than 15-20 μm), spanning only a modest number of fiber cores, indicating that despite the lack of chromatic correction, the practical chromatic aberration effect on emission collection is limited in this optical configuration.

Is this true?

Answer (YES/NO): NO